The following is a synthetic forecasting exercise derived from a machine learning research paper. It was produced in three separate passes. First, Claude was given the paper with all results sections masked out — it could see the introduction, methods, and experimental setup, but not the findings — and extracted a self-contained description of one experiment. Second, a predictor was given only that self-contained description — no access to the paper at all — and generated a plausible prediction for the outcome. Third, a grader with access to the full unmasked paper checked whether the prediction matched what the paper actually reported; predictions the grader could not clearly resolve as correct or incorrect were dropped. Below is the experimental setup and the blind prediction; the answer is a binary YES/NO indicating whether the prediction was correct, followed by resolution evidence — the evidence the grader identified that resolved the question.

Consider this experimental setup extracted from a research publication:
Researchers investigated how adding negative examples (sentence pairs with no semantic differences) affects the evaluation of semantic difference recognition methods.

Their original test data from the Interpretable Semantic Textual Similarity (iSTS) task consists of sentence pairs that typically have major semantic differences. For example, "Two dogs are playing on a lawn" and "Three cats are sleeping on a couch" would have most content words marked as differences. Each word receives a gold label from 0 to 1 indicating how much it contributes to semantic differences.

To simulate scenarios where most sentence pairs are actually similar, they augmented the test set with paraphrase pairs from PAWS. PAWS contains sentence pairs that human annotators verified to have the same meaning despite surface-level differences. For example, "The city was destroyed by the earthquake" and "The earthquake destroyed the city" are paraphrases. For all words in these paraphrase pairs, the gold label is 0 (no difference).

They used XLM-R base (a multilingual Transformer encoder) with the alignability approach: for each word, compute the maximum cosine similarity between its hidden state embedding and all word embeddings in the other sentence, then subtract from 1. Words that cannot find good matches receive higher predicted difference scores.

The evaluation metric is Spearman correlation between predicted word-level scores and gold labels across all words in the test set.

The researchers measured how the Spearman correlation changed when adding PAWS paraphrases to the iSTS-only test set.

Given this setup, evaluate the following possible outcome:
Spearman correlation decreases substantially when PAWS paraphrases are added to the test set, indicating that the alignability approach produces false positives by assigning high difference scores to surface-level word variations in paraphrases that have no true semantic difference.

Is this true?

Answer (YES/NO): YES